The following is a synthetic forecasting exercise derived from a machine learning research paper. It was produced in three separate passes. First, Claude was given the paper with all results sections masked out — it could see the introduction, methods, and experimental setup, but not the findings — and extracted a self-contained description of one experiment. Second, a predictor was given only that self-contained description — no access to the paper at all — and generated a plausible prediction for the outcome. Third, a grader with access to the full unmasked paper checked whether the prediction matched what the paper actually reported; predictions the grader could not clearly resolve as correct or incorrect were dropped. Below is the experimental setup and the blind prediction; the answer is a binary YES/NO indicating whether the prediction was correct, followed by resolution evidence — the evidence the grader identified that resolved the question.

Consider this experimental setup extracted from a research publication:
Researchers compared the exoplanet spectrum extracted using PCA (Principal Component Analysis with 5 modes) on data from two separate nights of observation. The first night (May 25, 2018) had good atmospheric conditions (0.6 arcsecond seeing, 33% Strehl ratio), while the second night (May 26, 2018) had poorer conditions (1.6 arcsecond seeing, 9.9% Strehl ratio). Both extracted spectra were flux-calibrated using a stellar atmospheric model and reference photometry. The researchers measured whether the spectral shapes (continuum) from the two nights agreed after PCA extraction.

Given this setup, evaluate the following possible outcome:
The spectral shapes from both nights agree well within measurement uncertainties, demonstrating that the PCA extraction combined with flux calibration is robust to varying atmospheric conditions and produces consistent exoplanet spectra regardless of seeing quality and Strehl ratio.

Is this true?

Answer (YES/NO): YES